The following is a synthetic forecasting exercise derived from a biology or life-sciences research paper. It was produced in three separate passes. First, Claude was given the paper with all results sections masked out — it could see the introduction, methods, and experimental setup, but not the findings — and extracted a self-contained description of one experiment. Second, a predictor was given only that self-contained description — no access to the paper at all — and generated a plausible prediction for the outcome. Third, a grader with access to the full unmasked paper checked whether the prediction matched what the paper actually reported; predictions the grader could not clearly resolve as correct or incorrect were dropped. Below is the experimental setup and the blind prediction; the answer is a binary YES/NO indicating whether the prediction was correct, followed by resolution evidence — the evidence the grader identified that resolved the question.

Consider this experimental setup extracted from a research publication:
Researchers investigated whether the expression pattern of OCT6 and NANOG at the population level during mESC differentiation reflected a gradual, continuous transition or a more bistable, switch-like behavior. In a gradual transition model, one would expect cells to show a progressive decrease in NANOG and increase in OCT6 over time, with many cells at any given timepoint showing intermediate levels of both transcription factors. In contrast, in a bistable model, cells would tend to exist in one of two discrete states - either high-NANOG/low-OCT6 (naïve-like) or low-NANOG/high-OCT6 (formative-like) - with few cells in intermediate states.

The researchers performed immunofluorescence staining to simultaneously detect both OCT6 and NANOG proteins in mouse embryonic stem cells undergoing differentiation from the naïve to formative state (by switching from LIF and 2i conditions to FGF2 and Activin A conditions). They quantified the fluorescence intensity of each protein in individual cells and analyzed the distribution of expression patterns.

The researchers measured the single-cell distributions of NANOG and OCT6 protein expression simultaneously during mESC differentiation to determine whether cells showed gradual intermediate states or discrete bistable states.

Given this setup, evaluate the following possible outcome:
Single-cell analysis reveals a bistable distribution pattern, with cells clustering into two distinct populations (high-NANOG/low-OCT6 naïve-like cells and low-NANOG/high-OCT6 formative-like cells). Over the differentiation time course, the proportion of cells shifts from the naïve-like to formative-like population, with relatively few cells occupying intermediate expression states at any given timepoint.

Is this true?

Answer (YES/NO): YES